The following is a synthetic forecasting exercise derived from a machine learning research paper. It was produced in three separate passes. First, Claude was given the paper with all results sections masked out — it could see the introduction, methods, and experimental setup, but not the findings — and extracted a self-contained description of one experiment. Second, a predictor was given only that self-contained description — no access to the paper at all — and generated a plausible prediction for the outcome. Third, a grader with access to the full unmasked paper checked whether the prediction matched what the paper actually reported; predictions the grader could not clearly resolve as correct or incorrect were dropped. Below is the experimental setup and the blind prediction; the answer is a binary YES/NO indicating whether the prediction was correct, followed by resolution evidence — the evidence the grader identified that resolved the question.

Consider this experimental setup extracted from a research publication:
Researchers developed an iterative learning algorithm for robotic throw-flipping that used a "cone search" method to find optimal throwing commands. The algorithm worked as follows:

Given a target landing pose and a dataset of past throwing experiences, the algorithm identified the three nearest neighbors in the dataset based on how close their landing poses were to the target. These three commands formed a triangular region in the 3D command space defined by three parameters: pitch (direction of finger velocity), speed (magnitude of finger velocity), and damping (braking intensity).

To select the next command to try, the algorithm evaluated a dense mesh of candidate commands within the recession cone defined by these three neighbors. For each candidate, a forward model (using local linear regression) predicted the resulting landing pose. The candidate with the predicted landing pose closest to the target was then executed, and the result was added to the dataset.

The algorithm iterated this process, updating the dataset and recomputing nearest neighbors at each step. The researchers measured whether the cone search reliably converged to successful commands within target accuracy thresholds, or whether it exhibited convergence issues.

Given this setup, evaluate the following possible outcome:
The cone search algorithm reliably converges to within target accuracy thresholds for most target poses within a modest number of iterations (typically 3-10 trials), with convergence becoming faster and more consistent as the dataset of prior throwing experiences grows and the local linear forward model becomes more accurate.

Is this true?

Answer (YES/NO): NO